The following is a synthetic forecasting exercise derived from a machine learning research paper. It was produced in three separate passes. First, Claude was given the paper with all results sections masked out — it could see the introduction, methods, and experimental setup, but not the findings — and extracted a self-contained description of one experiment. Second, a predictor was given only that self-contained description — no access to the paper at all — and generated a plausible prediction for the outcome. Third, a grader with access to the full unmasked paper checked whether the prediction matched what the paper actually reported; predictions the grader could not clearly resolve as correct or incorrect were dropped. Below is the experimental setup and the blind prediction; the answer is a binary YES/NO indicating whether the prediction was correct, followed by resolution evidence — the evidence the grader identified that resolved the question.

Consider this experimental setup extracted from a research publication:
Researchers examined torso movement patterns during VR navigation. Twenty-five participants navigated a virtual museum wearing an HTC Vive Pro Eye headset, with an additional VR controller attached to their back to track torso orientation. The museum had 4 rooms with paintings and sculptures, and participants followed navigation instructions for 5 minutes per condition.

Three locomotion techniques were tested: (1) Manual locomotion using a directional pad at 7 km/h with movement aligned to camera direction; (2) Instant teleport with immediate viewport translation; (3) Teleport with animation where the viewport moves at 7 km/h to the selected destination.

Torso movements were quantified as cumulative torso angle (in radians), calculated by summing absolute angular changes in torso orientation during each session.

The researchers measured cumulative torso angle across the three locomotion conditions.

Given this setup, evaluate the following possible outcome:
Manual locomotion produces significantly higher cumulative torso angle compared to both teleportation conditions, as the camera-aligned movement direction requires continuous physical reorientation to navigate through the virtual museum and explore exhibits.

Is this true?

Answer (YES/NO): NO